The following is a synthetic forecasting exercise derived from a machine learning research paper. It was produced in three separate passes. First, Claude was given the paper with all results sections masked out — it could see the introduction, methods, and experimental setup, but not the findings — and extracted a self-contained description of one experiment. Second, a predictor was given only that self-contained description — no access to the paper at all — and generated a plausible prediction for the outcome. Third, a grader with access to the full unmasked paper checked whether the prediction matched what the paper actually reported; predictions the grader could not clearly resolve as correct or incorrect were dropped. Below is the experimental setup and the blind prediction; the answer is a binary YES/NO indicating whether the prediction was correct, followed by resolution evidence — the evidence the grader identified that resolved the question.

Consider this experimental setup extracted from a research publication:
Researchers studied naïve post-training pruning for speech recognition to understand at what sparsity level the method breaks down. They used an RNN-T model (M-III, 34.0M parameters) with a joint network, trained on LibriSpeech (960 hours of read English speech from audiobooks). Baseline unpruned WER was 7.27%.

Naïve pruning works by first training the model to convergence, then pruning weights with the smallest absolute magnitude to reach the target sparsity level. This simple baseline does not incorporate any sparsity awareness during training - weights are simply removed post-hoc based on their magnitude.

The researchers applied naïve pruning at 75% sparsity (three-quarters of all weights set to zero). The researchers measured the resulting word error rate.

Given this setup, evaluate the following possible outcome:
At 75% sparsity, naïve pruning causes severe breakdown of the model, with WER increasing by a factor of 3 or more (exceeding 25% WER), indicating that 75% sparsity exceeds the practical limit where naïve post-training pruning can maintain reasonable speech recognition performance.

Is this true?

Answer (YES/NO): YES